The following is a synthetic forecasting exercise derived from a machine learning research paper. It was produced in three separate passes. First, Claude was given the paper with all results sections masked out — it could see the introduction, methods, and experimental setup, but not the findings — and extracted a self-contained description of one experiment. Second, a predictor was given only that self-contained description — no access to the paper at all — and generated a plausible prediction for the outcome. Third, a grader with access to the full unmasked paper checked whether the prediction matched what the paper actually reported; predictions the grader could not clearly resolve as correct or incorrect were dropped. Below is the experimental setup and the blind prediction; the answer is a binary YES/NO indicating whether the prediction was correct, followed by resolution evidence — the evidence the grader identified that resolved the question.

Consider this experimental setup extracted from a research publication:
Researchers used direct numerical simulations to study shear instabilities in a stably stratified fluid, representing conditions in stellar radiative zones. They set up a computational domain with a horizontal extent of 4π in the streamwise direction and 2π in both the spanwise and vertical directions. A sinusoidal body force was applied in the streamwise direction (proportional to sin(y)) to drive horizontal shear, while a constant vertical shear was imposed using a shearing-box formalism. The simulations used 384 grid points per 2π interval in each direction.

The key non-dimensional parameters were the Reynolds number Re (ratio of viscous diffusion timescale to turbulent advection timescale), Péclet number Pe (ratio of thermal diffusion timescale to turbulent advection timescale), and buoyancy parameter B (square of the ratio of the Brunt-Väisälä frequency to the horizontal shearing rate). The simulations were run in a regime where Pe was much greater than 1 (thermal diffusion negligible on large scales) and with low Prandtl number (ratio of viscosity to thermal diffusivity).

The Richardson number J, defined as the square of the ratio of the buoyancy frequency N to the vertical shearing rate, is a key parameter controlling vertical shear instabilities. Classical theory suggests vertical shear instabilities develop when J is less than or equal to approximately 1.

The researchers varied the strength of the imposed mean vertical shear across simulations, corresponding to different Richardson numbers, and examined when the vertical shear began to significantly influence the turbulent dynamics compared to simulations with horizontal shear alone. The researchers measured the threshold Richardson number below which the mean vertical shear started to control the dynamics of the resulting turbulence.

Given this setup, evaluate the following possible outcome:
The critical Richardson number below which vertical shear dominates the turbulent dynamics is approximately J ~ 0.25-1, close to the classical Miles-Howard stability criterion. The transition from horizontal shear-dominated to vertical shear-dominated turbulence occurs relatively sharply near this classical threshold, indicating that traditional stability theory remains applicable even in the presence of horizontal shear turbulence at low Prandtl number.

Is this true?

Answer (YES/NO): YES